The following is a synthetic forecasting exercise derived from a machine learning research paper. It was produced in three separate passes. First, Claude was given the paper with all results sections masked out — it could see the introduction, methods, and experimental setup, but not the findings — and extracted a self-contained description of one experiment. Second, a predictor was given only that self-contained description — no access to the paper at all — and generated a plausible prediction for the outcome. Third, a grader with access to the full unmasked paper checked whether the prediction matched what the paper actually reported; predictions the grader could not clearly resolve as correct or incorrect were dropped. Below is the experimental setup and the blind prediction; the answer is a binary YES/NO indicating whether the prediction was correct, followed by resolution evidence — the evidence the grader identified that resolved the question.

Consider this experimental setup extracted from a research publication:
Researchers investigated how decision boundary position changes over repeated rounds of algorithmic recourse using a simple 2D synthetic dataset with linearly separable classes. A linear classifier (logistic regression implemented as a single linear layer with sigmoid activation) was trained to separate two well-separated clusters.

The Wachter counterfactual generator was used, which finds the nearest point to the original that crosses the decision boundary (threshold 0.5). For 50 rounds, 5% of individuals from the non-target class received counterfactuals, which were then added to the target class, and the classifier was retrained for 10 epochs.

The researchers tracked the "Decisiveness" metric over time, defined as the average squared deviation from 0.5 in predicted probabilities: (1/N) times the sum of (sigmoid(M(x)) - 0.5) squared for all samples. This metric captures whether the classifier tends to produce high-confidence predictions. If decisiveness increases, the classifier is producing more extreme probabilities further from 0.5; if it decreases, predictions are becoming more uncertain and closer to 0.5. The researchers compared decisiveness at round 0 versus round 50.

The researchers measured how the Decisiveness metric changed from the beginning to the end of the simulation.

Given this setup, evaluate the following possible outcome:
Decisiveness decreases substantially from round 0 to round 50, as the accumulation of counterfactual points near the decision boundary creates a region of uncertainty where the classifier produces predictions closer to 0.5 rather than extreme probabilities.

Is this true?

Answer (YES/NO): NO